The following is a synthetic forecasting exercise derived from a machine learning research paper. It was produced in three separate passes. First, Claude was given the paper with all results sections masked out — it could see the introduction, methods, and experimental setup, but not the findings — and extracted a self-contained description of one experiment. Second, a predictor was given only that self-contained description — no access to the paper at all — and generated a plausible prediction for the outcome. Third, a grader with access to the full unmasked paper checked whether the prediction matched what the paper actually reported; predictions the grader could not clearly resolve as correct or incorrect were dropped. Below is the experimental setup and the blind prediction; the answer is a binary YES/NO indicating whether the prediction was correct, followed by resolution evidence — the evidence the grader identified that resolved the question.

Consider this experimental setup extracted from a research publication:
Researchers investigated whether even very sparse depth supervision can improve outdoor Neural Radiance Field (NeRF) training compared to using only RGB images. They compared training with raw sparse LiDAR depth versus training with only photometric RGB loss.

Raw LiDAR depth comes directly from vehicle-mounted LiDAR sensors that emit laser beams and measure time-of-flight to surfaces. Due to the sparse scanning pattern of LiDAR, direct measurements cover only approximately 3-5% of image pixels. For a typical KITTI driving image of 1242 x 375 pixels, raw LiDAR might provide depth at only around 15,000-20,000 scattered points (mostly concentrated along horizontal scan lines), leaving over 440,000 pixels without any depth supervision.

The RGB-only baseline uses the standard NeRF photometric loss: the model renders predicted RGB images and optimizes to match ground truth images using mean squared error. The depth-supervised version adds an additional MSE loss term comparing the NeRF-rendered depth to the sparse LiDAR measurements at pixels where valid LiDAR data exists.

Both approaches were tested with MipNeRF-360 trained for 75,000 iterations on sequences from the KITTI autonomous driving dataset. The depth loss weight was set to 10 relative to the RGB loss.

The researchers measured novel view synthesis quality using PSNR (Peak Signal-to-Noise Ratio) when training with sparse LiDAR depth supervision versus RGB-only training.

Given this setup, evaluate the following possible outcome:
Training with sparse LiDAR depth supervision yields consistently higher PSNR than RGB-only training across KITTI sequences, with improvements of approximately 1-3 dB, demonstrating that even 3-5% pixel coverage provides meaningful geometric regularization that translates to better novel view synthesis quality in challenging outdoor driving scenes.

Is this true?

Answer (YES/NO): YES